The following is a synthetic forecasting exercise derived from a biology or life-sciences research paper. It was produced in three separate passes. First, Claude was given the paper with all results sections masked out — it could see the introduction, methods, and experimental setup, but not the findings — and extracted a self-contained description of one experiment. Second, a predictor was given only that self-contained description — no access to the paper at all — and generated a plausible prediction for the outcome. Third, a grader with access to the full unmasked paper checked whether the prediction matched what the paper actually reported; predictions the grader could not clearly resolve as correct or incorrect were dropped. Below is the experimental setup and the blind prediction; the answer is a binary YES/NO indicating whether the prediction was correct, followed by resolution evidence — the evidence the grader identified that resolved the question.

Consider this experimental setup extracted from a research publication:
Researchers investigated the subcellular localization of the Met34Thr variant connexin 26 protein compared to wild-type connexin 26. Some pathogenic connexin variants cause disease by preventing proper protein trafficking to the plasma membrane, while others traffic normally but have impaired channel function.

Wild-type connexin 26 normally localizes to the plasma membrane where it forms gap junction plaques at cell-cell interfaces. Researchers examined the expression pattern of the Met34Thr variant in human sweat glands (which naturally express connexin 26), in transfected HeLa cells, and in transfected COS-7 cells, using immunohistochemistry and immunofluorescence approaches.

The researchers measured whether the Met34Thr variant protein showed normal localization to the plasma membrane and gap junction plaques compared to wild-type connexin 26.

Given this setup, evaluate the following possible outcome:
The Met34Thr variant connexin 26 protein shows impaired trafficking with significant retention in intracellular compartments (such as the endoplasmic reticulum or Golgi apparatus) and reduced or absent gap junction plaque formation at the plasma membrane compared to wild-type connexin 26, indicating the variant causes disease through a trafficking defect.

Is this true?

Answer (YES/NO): NO